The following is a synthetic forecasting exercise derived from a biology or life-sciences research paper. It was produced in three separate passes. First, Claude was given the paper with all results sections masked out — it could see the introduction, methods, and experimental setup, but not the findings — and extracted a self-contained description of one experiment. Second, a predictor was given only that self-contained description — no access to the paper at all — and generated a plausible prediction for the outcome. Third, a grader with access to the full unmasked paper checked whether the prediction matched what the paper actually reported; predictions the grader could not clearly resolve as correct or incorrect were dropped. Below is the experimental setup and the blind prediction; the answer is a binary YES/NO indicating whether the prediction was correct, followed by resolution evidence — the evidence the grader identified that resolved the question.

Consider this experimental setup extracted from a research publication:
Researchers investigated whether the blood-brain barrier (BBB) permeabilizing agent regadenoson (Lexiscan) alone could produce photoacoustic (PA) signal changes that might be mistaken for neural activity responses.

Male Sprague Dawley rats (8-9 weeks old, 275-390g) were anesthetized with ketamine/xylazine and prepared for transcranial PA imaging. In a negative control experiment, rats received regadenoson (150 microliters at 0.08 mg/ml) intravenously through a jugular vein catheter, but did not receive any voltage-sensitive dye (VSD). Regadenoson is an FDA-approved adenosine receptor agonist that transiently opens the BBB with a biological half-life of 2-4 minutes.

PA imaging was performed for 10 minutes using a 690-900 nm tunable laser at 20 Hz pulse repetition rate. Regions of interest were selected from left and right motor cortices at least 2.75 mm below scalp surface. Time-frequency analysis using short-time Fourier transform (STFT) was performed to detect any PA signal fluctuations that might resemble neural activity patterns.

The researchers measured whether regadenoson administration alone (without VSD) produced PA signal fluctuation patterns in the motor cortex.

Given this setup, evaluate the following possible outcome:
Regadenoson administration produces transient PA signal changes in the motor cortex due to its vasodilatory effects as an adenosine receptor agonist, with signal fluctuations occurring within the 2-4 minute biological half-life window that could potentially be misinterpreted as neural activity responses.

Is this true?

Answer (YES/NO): NO